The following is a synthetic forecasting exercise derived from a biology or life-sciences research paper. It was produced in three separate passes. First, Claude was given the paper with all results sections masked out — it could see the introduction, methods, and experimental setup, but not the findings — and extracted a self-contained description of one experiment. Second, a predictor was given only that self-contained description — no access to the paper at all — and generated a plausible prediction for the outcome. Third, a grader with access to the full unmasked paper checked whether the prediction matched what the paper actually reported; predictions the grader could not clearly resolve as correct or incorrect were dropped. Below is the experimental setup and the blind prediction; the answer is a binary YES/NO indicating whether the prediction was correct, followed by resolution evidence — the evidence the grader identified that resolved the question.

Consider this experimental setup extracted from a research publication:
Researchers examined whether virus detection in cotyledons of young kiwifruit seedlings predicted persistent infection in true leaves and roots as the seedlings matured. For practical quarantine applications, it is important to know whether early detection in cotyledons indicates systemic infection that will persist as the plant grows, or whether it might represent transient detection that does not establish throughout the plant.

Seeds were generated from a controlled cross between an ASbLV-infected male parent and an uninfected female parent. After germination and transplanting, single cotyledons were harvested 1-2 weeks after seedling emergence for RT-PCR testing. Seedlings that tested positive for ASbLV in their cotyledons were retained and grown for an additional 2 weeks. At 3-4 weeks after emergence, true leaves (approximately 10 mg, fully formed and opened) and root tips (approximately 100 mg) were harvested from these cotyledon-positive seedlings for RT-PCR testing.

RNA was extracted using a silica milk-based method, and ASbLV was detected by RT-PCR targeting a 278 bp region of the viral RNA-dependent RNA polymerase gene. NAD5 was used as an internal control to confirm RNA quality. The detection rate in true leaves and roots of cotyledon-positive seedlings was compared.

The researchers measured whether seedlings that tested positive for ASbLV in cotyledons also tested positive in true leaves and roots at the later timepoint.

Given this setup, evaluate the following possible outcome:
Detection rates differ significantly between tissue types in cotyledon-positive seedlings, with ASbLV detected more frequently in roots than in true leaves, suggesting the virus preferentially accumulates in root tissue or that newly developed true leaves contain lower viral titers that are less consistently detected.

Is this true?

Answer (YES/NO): NO